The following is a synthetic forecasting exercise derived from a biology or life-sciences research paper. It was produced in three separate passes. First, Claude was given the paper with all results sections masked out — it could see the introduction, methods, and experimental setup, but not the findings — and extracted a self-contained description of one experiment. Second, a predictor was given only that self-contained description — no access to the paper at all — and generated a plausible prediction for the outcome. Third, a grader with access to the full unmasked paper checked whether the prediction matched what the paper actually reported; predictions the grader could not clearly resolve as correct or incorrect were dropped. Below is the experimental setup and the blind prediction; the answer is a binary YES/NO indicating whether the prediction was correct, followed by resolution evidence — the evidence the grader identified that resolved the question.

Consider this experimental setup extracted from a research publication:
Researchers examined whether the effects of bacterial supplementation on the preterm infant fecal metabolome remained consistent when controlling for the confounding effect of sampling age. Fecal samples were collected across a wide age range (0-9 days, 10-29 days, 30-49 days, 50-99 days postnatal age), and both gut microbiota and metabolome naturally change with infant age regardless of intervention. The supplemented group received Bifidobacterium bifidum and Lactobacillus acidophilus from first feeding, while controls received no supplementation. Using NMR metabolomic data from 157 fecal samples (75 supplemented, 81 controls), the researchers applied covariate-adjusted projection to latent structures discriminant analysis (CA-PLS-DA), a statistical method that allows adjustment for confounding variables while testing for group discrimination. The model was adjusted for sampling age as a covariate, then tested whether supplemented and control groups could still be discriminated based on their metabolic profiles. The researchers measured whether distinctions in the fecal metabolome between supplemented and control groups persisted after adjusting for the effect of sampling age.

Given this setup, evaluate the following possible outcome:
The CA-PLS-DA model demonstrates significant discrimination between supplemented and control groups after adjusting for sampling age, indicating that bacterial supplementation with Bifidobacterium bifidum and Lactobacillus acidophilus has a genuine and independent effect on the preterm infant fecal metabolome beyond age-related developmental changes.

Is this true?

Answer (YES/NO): YES